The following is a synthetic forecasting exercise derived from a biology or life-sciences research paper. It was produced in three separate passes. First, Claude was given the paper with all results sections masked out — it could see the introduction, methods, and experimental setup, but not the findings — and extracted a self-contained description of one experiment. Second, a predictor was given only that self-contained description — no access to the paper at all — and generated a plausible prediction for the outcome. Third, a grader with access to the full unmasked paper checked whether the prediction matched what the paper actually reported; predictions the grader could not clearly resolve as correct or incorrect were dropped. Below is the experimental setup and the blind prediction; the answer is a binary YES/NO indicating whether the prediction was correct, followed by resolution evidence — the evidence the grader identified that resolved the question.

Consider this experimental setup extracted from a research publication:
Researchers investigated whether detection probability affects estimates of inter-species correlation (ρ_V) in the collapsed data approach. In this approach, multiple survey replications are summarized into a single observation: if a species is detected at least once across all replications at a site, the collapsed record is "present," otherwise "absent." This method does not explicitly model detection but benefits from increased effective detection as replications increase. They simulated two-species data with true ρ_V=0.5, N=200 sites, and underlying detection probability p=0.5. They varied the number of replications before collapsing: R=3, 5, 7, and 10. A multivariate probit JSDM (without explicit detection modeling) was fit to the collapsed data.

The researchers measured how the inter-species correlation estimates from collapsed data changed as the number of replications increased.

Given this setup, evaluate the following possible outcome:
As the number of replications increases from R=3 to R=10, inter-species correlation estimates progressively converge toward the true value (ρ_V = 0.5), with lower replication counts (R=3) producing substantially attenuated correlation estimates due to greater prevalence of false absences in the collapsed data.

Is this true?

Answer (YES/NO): YES